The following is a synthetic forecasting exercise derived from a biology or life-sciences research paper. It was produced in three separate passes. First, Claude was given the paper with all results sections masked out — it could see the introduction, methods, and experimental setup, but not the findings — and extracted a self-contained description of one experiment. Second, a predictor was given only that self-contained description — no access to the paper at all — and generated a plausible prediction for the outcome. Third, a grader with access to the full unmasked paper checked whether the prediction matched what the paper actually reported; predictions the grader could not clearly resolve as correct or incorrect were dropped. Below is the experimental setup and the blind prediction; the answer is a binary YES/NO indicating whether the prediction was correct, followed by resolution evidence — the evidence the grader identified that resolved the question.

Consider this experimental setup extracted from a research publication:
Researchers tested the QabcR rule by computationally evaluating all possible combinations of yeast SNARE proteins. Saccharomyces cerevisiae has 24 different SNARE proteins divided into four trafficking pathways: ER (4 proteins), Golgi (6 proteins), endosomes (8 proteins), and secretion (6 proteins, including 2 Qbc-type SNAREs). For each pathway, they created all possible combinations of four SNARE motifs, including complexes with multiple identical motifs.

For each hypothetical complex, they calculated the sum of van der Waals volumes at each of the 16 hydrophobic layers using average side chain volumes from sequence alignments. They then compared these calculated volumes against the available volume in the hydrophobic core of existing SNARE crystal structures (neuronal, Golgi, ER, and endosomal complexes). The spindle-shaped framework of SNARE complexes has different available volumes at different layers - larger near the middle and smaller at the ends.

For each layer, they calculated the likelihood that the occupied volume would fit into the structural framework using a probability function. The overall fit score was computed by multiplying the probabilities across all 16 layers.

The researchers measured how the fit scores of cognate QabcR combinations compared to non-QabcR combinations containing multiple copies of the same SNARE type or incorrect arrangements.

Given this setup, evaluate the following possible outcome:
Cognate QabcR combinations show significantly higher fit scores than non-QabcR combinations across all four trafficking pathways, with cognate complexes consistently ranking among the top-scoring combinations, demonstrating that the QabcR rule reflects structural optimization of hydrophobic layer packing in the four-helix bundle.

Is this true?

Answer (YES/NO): NO